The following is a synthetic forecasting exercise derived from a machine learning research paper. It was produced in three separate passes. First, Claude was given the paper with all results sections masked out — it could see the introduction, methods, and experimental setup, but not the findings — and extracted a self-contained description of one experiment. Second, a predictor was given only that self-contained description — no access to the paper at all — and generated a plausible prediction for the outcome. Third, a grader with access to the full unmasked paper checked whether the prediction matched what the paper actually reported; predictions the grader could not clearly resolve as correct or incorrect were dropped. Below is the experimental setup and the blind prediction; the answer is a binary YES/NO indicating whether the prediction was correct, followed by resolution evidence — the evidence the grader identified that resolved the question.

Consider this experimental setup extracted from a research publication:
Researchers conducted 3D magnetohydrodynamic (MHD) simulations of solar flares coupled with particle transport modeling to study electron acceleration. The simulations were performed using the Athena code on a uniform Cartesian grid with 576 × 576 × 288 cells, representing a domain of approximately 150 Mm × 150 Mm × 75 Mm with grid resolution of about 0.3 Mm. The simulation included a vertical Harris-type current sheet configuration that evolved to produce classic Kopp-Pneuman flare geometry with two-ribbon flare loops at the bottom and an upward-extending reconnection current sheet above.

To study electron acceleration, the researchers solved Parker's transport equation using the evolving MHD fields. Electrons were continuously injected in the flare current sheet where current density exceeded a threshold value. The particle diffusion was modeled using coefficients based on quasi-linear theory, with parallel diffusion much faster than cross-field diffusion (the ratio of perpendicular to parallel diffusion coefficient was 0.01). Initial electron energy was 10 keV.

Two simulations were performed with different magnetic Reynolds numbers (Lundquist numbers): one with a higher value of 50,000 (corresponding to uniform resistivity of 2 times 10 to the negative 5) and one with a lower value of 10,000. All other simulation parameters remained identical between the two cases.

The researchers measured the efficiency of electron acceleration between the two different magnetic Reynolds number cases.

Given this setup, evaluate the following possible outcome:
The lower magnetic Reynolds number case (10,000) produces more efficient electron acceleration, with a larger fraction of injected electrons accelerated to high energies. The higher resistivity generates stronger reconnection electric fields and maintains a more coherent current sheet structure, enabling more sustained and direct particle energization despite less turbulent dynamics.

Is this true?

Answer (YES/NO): NO